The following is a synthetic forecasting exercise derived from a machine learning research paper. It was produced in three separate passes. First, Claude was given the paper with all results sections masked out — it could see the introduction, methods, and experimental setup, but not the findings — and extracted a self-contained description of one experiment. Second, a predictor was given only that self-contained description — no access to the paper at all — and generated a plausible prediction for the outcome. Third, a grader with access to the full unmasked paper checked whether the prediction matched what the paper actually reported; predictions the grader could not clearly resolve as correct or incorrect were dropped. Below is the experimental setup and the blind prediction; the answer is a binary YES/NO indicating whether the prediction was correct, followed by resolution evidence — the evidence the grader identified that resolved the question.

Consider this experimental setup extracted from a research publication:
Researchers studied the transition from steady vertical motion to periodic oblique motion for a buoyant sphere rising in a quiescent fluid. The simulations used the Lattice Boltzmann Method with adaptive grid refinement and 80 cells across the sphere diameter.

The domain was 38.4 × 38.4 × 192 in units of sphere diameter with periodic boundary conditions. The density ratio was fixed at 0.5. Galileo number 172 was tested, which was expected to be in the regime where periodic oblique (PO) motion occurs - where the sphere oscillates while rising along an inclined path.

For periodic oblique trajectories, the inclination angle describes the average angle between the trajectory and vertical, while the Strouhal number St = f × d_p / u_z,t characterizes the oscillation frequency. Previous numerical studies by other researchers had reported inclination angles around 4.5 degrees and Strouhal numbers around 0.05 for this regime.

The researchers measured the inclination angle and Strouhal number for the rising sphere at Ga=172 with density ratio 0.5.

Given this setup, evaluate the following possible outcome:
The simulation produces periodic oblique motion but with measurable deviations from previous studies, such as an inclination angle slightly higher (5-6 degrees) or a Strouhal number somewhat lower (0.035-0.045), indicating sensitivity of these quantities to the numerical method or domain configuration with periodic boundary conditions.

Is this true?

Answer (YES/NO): NO